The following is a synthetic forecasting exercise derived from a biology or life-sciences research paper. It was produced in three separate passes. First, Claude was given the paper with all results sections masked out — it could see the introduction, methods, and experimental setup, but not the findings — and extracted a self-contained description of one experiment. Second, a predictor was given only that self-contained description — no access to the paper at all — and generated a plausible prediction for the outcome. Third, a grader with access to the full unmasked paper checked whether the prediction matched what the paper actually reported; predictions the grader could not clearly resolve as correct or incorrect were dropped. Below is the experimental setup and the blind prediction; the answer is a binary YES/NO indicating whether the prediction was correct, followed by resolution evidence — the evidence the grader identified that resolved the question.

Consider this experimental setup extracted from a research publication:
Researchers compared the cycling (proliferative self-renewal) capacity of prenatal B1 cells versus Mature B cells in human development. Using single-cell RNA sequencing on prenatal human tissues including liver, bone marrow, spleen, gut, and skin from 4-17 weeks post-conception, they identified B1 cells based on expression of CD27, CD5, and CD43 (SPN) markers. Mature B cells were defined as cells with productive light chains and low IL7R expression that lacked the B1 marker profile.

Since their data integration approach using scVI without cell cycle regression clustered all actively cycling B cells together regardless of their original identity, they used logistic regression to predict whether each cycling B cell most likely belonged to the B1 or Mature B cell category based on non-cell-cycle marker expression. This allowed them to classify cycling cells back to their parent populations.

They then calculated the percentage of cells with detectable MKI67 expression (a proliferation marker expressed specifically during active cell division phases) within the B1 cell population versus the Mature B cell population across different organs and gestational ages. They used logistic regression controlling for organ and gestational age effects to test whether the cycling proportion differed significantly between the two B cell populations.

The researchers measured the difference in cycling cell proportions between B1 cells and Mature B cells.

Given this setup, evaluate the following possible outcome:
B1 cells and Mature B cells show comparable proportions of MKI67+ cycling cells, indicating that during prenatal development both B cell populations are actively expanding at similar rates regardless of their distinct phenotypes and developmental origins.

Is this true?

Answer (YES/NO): NO